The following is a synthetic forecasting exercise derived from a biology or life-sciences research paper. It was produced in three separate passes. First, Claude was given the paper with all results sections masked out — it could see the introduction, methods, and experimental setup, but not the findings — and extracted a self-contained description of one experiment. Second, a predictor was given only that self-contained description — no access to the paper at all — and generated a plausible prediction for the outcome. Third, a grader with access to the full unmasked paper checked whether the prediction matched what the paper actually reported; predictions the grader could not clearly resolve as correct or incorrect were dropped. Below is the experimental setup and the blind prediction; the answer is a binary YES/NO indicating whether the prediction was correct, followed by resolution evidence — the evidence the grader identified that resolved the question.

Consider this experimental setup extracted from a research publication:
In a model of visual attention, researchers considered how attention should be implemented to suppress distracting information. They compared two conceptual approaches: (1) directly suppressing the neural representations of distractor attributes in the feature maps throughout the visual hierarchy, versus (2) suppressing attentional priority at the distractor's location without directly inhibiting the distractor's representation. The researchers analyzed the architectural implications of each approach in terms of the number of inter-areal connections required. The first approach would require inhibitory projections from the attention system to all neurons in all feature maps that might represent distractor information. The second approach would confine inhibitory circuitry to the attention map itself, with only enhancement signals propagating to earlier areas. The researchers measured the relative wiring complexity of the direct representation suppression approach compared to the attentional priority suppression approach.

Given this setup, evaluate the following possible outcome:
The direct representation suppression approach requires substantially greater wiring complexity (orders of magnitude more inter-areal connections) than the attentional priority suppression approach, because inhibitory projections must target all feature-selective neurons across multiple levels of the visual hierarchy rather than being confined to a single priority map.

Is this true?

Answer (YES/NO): YES